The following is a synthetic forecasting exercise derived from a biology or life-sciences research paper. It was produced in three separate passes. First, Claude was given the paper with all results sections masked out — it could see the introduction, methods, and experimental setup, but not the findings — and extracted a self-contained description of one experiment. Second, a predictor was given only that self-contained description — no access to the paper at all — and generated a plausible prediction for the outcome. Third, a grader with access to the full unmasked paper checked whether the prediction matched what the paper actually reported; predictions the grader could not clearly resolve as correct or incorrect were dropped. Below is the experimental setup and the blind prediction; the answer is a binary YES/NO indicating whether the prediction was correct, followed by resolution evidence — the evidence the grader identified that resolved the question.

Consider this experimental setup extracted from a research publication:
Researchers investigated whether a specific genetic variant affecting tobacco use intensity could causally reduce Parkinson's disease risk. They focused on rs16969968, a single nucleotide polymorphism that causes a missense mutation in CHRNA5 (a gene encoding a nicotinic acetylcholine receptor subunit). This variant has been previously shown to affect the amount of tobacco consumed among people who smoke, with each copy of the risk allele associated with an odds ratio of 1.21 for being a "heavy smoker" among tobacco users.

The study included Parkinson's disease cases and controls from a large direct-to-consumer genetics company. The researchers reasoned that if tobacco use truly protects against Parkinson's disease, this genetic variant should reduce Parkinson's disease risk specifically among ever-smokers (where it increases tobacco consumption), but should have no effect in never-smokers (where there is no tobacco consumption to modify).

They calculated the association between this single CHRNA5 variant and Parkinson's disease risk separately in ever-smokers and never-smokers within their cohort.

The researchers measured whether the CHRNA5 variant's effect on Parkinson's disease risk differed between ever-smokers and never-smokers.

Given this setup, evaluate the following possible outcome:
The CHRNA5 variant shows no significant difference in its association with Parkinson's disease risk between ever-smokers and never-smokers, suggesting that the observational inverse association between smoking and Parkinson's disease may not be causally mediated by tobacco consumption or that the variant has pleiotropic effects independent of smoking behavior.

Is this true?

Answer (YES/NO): YES